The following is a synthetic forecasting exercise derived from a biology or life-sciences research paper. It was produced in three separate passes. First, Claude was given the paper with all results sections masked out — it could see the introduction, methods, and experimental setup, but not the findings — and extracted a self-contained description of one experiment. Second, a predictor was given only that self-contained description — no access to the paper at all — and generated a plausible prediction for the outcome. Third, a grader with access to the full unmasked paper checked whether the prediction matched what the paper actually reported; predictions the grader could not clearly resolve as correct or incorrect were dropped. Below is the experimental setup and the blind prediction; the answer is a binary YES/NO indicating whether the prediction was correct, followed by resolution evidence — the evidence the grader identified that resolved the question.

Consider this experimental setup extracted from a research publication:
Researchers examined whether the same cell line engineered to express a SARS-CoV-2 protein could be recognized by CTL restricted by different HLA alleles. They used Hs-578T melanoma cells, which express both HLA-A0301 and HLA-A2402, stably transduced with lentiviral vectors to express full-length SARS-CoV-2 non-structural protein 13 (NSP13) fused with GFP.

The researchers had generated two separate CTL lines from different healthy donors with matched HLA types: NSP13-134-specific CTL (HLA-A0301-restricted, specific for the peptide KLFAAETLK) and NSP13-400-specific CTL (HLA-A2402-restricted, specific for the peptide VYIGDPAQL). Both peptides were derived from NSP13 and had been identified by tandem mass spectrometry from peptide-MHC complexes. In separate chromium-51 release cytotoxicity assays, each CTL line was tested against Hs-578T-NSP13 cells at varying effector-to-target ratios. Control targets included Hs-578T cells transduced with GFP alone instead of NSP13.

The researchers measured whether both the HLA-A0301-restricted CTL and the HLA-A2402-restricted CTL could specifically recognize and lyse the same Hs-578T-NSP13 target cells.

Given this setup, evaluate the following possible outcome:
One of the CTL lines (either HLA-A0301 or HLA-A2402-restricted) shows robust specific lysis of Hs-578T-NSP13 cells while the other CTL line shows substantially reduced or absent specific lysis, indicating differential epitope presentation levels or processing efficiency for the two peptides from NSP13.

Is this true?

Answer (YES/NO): NO